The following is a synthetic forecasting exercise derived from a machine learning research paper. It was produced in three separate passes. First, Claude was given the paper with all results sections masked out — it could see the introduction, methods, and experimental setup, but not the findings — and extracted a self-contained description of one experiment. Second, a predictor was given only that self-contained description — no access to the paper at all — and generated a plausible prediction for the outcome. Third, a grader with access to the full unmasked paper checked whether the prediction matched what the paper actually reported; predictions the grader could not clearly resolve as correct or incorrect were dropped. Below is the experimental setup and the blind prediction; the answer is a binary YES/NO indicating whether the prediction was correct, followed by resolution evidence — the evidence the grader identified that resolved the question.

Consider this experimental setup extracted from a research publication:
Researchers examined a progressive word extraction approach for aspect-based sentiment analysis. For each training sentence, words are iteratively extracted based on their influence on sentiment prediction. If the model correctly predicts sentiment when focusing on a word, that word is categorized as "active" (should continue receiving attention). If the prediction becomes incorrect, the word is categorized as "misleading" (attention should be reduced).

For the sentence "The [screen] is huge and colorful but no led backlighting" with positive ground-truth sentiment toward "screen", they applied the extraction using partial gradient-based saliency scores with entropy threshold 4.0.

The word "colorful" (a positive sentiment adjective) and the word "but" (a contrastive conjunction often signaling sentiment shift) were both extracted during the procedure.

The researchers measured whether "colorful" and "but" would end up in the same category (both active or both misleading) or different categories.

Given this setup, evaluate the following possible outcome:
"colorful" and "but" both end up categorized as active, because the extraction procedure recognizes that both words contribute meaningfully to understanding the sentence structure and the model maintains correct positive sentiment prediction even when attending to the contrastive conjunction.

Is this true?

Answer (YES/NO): NO